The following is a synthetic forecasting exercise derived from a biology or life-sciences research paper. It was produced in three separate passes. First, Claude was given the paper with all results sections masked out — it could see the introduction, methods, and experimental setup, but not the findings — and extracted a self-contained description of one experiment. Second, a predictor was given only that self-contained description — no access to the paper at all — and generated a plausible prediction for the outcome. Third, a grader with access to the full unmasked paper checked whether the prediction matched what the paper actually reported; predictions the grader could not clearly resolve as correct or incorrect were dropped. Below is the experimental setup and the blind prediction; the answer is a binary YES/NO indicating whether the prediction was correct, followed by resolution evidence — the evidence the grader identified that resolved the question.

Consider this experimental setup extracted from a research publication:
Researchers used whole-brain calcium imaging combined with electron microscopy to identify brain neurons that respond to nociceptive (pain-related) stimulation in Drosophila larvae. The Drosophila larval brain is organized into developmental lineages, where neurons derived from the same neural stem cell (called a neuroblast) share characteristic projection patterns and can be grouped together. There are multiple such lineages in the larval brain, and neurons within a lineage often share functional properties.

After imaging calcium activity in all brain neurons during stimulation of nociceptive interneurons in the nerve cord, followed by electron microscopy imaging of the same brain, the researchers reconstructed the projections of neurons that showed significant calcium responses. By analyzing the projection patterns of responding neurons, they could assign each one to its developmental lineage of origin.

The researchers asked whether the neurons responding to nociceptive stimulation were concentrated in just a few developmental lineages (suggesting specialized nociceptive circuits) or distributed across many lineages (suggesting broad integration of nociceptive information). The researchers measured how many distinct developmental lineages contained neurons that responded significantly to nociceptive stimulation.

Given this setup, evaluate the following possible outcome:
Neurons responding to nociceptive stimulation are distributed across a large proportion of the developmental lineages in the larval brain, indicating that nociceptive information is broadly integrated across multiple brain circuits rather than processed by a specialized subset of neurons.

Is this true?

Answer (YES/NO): NO